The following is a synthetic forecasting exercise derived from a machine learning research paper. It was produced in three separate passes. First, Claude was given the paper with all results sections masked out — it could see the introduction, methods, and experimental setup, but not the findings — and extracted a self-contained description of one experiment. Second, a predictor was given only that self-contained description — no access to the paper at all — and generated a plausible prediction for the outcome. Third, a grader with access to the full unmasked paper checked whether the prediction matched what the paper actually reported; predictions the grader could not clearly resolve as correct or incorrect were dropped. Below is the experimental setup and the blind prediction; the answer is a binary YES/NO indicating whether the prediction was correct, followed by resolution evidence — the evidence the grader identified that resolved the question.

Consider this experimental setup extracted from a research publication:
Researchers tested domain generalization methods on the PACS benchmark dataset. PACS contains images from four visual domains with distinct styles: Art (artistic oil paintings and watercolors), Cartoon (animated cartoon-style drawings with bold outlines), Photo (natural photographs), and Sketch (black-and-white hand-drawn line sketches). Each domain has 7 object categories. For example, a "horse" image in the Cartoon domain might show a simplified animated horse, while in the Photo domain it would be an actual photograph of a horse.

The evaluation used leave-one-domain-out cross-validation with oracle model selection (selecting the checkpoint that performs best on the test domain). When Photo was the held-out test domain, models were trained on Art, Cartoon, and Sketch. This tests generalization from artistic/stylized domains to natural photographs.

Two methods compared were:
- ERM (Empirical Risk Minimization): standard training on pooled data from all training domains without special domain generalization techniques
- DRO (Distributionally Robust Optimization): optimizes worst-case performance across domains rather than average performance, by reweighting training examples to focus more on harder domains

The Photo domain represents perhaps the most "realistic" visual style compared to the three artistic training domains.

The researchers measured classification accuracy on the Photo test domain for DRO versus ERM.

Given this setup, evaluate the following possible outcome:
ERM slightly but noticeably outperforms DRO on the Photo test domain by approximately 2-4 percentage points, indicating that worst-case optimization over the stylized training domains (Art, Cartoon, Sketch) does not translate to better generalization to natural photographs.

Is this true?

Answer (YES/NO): NO